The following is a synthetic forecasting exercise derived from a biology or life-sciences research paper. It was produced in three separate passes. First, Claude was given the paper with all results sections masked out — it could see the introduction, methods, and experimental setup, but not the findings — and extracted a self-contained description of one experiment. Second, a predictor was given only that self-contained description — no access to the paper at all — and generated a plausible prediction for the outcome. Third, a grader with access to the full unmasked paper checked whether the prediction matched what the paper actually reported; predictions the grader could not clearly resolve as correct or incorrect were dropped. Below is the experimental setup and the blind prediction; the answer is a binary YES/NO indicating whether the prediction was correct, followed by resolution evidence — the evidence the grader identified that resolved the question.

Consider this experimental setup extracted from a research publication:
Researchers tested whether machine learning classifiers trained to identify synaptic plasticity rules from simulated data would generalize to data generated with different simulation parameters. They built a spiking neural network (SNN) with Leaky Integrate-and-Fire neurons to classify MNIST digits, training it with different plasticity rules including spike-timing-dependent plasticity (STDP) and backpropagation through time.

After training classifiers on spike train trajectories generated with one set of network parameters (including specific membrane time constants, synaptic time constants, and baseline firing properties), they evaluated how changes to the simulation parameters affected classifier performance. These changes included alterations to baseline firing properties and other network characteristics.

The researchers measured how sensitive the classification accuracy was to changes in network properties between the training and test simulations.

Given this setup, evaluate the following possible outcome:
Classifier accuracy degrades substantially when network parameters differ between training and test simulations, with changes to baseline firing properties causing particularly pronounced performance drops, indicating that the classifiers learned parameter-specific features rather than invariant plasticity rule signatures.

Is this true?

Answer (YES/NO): YES